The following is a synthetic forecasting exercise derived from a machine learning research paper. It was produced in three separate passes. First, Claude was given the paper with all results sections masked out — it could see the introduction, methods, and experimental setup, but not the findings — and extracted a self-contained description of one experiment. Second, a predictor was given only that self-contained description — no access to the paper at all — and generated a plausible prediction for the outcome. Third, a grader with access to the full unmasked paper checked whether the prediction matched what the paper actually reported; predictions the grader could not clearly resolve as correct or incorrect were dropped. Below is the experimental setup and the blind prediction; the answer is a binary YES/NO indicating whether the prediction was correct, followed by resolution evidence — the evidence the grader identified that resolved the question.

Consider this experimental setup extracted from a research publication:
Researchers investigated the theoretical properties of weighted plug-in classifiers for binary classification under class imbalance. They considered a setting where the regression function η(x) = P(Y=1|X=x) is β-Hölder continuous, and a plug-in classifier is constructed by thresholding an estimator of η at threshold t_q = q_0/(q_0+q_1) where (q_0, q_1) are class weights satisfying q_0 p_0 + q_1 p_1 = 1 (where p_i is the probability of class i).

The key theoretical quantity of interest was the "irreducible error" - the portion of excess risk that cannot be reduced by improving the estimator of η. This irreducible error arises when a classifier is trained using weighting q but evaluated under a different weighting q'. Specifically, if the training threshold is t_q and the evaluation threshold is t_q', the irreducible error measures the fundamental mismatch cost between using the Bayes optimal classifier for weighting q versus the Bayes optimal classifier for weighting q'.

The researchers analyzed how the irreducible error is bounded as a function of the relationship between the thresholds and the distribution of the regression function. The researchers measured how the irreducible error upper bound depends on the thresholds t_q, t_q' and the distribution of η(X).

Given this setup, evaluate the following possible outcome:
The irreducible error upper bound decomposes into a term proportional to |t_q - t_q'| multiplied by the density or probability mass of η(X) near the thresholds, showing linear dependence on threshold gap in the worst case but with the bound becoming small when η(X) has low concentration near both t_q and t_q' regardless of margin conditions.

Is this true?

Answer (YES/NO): YES